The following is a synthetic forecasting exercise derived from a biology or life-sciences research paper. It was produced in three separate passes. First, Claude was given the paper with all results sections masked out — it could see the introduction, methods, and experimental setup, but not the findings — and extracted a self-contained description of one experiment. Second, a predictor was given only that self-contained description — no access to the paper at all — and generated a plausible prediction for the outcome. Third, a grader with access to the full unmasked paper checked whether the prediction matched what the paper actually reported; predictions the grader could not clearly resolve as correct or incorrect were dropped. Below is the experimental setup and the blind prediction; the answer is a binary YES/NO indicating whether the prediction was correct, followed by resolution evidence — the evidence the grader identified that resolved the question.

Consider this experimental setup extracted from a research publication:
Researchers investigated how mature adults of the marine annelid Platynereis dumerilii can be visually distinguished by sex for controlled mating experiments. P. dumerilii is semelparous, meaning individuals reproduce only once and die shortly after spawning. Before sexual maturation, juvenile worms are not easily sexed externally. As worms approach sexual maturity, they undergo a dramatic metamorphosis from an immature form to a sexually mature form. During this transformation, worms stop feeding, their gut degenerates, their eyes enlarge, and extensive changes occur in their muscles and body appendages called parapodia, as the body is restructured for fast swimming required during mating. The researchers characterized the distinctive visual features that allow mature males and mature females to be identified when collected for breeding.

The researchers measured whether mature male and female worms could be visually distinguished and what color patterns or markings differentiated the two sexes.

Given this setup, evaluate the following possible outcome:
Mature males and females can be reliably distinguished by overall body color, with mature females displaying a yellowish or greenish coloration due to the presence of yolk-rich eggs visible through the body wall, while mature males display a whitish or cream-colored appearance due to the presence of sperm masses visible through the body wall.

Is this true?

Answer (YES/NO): NO